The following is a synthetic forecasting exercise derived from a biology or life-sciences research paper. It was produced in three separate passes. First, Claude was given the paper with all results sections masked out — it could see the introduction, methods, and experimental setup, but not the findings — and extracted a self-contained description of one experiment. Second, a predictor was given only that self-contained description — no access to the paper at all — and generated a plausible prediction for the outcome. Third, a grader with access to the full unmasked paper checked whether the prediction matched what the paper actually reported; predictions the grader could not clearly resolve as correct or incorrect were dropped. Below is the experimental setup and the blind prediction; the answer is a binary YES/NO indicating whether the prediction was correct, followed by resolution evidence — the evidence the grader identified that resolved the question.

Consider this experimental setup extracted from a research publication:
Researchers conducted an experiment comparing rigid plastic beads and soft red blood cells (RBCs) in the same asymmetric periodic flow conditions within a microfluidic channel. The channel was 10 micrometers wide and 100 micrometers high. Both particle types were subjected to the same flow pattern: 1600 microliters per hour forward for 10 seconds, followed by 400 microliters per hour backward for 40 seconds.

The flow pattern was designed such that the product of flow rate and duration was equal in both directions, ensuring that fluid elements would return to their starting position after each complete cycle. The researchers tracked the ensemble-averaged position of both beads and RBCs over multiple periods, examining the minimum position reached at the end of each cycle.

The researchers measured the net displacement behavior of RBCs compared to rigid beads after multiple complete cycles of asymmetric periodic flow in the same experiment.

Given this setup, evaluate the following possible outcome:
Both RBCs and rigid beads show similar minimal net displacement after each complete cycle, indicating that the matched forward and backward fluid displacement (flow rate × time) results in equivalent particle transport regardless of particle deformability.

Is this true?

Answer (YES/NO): NO